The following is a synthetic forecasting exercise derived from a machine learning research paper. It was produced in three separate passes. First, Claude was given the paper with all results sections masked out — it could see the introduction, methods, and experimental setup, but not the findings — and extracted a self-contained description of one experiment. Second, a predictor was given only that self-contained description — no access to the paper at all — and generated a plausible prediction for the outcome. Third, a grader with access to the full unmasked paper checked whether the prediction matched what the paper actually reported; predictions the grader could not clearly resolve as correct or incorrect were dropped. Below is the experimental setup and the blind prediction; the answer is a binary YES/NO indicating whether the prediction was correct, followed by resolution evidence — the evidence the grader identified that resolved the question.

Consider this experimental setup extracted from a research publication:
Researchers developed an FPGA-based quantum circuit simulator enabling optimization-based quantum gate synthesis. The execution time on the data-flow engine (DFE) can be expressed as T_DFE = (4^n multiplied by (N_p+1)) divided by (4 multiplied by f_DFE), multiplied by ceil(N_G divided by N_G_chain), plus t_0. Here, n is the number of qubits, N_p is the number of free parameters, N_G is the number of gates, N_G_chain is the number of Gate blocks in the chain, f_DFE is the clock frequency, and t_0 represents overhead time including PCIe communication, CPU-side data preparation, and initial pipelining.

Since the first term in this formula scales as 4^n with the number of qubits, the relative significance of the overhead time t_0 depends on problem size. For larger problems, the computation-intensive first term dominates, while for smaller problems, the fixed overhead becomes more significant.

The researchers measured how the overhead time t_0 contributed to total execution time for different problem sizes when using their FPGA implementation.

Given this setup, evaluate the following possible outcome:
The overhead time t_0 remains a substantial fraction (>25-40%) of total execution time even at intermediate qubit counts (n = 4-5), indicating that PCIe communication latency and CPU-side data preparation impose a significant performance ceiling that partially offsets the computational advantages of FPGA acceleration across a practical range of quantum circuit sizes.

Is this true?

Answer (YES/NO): NO